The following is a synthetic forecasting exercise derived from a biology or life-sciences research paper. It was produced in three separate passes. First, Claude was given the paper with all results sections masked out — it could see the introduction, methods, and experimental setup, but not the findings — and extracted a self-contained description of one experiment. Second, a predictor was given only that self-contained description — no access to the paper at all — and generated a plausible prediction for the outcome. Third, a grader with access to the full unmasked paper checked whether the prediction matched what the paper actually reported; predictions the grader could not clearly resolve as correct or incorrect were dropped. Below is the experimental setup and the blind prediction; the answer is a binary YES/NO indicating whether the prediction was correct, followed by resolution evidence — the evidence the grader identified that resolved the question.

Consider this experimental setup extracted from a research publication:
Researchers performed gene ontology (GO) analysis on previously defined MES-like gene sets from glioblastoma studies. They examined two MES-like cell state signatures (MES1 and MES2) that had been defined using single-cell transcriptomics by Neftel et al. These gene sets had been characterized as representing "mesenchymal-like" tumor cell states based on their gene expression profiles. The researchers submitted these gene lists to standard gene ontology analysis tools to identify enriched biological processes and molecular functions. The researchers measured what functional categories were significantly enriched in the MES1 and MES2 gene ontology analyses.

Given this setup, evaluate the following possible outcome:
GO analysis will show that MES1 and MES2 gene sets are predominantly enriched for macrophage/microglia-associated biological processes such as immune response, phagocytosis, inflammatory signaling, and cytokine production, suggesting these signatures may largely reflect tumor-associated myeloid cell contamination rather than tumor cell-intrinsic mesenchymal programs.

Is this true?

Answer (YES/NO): NO